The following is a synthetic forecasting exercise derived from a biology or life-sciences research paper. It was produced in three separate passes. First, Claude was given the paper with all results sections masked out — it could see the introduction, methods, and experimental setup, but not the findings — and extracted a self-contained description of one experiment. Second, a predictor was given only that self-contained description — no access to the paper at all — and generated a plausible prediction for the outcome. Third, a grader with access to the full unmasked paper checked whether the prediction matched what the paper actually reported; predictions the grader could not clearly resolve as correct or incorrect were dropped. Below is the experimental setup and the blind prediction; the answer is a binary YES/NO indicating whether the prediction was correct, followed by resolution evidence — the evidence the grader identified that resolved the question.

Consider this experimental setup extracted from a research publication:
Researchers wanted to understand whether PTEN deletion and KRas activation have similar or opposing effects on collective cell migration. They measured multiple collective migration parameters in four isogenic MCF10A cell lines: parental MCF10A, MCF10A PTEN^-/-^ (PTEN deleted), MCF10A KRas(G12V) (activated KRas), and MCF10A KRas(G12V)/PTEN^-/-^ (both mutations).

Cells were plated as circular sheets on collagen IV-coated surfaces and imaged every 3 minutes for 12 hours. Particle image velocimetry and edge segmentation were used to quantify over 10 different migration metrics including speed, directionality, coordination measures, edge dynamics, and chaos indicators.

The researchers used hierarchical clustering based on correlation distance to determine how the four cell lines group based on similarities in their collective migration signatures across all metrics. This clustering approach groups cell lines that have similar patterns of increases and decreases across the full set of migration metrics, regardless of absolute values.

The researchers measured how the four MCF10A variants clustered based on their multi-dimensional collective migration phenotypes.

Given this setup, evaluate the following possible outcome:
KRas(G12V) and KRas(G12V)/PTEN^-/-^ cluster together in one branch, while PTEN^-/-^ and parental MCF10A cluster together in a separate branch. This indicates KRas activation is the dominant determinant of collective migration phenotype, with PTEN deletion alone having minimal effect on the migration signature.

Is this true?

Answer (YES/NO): NO